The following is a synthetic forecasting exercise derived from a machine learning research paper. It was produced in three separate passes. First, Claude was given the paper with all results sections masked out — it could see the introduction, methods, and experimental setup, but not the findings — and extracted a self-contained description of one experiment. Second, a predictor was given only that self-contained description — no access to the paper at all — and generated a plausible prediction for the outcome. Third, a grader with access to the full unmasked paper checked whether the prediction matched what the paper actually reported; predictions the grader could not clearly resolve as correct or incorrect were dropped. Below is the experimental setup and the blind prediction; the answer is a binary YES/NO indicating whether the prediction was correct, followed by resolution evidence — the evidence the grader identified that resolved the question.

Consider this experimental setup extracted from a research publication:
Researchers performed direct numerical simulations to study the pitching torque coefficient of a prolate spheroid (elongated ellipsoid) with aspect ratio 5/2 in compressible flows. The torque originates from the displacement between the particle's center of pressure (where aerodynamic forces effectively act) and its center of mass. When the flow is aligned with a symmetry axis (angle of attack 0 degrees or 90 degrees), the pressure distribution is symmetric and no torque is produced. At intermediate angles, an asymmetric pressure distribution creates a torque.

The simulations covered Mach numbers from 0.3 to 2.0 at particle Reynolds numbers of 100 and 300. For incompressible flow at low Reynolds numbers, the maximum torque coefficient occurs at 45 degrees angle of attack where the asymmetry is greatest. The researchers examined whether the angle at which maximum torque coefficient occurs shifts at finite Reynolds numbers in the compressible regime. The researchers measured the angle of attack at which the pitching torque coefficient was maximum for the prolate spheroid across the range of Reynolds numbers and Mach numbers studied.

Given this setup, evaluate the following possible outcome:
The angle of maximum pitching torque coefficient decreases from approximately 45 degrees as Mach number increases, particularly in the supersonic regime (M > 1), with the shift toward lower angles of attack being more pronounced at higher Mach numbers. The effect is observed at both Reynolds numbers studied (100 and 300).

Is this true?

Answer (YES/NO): NO